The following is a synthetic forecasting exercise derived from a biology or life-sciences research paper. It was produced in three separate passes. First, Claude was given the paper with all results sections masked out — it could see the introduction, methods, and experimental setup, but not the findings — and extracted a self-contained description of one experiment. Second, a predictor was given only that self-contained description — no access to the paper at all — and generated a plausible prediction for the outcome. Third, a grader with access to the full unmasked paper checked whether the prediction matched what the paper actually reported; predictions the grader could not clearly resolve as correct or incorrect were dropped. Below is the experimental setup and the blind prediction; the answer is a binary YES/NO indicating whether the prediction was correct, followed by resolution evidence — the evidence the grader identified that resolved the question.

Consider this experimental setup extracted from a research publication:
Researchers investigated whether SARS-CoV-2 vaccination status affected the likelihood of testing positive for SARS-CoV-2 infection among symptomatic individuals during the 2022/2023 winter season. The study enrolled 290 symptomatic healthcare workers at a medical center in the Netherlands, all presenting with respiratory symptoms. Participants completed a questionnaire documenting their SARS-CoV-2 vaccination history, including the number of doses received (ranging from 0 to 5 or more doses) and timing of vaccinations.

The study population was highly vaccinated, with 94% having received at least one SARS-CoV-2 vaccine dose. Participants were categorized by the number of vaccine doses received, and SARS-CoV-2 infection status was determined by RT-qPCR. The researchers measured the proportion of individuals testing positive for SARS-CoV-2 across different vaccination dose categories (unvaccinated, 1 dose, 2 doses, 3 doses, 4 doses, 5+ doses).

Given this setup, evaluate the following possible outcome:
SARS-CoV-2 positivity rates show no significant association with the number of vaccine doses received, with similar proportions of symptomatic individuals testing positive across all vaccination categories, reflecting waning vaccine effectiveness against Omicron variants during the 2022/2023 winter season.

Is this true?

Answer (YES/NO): YES